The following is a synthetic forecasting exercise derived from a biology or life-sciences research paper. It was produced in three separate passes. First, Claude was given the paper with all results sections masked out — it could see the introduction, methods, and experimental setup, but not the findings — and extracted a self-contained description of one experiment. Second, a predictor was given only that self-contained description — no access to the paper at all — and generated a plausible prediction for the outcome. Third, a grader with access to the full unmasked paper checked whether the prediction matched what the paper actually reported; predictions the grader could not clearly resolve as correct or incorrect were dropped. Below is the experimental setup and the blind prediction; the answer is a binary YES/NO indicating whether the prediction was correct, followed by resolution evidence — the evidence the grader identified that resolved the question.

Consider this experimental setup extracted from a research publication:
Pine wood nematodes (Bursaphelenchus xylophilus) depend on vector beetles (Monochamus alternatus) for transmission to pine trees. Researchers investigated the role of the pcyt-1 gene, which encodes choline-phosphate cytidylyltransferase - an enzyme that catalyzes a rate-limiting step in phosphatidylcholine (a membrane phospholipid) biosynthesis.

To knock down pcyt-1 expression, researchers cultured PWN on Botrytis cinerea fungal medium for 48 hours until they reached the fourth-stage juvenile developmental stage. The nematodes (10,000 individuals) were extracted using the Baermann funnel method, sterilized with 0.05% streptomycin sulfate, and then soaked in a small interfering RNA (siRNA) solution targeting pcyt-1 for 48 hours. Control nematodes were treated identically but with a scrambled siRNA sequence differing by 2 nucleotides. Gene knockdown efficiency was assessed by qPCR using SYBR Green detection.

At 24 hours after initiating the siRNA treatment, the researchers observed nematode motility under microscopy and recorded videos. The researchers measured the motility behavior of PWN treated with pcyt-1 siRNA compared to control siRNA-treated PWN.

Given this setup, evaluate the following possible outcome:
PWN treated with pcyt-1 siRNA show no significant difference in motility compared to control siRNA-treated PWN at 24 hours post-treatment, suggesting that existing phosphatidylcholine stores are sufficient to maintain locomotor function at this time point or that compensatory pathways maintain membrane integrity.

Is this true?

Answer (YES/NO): NO